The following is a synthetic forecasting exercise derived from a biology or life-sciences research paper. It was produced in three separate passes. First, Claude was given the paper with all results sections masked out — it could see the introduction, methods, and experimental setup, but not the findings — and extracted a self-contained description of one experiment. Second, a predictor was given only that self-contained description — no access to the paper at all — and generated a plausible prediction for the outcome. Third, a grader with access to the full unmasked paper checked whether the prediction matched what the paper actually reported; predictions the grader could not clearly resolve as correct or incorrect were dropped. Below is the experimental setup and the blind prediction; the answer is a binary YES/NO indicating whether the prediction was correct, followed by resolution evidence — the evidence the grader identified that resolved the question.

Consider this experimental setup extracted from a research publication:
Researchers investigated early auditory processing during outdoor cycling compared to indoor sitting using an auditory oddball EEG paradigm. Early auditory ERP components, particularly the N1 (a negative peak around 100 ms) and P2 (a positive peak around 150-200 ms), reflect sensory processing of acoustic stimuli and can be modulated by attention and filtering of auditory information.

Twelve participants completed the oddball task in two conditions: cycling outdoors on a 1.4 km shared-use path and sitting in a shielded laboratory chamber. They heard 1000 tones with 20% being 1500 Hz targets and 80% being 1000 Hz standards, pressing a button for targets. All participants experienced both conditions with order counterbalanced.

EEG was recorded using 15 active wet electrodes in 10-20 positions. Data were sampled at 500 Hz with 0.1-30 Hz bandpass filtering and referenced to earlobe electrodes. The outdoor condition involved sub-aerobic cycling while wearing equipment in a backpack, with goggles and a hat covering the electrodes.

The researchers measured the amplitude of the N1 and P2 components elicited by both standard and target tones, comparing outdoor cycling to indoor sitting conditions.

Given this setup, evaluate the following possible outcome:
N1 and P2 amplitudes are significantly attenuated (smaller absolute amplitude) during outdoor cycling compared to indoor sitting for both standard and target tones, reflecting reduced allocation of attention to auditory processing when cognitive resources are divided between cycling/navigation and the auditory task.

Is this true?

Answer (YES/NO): NO